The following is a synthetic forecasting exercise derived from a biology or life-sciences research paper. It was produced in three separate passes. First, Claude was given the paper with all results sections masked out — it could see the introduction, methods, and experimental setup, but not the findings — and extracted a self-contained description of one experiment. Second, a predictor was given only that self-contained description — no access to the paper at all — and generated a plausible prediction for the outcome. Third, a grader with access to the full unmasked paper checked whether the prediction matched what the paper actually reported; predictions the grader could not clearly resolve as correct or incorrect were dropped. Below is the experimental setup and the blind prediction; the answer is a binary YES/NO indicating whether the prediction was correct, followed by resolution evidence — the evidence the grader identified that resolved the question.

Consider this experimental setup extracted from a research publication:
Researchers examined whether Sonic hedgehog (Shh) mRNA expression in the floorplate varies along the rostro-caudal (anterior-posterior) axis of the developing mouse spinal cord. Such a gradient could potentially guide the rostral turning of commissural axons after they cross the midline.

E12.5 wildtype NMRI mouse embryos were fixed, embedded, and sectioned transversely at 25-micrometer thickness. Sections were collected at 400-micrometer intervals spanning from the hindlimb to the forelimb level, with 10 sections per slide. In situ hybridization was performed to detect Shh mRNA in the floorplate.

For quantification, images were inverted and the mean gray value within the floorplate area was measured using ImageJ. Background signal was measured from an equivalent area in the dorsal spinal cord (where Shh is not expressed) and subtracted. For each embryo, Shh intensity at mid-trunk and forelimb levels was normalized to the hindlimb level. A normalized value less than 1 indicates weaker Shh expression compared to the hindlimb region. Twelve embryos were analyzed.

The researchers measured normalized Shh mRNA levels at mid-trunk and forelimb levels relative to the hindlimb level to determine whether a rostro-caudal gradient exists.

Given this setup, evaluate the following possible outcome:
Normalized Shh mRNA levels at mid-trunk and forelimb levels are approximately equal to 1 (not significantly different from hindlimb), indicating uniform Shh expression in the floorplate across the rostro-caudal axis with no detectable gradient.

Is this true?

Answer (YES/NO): NO